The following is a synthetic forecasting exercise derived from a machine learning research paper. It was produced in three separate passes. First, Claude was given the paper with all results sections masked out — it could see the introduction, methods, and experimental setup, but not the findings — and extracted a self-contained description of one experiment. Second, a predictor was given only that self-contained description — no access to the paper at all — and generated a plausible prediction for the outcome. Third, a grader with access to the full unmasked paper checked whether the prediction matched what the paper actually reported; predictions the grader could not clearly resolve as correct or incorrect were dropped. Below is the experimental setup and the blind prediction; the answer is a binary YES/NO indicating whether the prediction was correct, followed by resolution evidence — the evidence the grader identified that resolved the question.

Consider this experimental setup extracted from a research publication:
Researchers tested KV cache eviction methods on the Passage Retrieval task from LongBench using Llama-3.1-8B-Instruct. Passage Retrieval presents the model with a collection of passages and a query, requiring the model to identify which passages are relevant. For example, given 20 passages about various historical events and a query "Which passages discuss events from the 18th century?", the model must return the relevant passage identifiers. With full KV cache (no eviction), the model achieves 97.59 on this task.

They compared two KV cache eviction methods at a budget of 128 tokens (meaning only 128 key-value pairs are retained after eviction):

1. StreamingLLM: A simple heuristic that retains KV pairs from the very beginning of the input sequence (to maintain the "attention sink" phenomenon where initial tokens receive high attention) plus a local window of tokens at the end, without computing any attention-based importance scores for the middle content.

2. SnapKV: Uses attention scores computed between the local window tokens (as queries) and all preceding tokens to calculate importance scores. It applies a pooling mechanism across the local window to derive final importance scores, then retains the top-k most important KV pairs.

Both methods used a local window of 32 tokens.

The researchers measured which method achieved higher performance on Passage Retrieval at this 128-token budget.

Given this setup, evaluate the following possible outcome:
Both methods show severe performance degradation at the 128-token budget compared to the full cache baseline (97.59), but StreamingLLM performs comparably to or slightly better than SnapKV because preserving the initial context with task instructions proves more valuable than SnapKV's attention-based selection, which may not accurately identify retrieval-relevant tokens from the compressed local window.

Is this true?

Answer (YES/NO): NO